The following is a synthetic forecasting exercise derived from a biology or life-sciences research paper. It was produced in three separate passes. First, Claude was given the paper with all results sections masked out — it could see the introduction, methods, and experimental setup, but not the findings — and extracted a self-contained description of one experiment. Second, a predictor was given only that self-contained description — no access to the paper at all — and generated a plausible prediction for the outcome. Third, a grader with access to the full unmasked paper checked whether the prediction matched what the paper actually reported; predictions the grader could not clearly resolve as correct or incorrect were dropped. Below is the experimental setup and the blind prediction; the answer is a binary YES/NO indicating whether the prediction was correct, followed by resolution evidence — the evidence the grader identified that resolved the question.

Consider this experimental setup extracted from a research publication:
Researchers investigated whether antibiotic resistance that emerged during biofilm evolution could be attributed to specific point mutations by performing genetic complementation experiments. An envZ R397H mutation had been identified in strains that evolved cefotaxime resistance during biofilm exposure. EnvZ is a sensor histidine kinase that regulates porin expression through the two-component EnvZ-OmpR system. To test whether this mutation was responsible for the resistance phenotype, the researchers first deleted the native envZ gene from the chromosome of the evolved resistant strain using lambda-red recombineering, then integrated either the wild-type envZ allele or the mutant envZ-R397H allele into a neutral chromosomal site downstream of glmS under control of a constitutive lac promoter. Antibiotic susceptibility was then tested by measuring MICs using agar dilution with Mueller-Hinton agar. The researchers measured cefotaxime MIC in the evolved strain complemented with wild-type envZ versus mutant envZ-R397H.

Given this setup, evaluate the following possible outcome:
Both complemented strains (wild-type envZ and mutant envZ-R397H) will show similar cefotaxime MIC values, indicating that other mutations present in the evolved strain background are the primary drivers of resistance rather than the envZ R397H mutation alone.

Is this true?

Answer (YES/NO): NO